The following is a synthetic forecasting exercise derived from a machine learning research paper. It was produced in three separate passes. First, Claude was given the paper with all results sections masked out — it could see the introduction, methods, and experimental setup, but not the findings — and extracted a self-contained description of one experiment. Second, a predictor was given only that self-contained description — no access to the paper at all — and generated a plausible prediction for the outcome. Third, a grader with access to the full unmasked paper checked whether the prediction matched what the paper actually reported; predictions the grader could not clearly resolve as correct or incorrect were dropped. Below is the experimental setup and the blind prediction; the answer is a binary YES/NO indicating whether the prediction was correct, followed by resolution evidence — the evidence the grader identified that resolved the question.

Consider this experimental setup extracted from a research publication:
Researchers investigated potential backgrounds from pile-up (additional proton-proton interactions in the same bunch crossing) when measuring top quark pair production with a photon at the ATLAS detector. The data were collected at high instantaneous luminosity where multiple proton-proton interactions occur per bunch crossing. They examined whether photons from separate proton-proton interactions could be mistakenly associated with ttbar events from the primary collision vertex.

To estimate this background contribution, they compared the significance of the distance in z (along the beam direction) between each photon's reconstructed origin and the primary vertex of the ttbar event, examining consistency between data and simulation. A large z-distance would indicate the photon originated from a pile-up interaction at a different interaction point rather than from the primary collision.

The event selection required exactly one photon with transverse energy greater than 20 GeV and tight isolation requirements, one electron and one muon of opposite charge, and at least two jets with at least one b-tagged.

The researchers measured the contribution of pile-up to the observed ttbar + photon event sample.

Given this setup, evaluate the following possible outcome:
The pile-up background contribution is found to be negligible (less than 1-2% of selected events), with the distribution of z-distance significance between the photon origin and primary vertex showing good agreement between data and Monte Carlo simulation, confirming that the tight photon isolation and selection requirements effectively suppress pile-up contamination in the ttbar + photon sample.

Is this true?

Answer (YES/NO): NO